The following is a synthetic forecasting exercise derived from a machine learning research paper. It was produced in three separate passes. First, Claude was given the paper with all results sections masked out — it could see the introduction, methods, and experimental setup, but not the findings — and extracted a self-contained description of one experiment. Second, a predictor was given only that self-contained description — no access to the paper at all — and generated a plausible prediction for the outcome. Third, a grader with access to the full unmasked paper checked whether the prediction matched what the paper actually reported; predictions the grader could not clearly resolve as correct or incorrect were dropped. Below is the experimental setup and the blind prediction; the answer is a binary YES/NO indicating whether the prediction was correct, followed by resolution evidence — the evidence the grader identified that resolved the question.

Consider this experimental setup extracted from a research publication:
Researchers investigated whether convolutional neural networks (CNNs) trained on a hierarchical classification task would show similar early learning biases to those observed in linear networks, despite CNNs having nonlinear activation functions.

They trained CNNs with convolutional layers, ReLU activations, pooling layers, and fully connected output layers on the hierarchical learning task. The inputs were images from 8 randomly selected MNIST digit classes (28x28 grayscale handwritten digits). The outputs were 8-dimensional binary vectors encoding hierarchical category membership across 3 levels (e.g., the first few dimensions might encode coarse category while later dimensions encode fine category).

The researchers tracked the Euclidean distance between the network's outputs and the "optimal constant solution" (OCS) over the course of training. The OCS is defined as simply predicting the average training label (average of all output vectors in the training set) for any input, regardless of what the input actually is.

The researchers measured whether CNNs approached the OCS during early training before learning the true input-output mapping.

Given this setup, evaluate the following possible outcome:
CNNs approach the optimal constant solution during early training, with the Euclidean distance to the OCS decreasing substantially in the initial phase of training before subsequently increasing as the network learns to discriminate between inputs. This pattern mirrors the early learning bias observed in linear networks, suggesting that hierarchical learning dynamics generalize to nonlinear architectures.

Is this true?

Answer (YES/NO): YES